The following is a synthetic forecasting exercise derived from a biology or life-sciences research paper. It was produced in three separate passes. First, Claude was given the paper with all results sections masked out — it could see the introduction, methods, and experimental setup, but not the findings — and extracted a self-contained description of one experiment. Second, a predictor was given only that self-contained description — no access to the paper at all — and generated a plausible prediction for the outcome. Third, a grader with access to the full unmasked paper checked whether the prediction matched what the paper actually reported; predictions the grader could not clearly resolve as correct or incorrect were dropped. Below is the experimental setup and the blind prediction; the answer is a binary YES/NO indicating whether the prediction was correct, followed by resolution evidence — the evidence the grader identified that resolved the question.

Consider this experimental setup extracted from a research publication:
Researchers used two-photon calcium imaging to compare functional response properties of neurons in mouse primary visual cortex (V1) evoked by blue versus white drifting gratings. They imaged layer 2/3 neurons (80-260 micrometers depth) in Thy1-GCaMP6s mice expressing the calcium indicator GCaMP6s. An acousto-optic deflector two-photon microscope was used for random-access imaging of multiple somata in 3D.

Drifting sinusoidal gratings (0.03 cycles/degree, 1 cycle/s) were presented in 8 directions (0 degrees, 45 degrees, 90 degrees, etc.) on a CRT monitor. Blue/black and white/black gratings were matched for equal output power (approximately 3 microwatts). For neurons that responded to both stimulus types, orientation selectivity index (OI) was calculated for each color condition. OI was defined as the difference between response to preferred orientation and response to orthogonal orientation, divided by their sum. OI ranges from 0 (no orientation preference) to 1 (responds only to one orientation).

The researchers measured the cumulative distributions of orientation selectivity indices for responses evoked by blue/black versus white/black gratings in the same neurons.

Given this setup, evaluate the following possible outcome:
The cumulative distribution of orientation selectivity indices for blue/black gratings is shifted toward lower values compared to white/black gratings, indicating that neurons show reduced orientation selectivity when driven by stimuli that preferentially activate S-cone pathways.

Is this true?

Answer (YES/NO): NO